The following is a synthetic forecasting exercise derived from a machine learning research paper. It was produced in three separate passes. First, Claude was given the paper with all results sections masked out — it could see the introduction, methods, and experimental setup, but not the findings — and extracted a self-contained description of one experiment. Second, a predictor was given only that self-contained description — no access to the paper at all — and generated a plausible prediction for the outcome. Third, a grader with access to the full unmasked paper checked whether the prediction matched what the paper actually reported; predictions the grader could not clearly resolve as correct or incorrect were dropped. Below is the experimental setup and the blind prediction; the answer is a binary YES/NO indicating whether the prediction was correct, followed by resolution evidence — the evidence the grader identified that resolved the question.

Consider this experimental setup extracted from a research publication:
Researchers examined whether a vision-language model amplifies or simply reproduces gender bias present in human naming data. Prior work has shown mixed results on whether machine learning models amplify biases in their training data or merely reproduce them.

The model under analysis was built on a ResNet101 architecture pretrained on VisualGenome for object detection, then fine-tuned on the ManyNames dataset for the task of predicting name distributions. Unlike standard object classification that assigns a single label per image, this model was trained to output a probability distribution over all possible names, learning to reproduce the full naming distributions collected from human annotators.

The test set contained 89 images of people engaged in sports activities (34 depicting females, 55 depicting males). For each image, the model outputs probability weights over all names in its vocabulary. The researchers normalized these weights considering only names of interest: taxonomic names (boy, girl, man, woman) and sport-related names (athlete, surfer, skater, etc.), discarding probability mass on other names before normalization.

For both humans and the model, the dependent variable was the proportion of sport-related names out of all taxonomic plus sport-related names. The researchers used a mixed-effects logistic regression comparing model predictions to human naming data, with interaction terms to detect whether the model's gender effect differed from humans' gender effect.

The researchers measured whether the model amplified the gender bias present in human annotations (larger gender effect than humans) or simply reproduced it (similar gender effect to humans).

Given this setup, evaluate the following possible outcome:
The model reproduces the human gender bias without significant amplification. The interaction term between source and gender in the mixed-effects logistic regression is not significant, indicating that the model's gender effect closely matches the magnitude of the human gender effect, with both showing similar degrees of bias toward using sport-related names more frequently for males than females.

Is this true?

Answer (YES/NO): YES